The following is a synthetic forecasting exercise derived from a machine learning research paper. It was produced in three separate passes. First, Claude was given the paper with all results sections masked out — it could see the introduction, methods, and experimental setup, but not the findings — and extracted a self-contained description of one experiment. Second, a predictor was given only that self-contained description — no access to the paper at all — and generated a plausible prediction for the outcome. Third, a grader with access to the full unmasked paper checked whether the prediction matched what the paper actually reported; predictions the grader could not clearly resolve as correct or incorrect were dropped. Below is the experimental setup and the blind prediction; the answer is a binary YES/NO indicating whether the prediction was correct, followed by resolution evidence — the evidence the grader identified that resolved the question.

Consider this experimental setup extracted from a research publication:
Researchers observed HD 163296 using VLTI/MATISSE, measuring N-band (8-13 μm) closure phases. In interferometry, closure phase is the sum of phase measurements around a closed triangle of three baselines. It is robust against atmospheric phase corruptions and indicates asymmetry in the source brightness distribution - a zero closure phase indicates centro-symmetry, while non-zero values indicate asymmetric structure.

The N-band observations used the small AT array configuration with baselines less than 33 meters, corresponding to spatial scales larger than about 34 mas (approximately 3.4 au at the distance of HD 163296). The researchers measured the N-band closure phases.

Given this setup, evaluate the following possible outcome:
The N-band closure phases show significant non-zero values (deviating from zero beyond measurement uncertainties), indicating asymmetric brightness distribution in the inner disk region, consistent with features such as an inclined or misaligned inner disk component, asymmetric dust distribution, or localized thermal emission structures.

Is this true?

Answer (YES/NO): NO